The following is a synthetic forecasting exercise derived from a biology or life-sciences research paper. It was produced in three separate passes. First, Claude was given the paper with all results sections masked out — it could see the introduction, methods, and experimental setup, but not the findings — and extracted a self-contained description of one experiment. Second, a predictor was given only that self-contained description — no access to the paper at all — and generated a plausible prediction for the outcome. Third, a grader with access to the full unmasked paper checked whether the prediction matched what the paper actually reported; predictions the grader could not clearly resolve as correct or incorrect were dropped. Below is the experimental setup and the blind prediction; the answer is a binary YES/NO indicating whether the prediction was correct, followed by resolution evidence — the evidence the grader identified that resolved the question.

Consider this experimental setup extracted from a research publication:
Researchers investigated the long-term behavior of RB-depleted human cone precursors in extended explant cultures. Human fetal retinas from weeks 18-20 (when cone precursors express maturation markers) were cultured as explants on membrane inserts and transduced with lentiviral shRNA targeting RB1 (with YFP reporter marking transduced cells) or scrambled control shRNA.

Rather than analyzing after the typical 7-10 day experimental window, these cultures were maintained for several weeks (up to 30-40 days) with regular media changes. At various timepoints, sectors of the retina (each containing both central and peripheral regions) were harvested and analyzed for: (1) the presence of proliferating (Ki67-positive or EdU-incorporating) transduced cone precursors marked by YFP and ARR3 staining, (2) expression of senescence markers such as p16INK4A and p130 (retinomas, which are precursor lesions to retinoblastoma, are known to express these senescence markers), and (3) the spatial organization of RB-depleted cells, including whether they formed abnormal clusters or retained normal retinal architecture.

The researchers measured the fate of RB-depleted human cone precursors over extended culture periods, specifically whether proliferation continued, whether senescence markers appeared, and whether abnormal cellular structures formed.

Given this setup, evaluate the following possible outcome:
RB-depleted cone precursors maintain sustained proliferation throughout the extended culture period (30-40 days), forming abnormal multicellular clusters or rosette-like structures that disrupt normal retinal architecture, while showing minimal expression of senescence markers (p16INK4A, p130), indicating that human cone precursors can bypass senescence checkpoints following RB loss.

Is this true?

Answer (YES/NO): NO